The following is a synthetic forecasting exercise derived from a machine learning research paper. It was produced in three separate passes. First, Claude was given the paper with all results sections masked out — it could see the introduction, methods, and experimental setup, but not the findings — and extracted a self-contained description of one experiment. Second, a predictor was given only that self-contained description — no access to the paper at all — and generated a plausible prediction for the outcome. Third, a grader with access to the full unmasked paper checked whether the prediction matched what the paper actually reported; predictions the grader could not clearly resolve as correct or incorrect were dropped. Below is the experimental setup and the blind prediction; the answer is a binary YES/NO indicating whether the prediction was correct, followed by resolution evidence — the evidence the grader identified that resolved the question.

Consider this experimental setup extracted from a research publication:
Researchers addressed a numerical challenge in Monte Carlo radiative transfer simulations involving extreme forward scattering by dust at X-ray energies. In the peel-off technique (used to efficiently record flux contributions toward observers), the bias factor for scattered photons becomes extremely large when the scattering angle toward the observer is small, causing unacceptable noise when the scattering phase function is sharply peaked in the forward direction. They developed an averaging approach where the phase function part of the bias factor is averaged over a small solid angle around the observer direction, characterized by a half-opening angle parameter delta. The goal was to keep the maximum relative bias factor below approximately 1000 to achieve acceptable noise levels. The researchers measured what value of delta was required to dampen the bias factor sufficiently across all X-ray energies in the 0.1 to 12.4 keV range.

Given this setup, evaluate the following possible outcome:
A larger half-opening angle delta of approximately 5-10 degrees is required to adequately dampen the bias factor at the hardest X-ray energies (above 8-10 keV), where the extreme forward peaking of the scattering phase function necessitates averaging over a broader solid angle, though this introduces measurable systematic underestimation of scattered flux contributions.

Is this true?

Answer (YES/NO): NO